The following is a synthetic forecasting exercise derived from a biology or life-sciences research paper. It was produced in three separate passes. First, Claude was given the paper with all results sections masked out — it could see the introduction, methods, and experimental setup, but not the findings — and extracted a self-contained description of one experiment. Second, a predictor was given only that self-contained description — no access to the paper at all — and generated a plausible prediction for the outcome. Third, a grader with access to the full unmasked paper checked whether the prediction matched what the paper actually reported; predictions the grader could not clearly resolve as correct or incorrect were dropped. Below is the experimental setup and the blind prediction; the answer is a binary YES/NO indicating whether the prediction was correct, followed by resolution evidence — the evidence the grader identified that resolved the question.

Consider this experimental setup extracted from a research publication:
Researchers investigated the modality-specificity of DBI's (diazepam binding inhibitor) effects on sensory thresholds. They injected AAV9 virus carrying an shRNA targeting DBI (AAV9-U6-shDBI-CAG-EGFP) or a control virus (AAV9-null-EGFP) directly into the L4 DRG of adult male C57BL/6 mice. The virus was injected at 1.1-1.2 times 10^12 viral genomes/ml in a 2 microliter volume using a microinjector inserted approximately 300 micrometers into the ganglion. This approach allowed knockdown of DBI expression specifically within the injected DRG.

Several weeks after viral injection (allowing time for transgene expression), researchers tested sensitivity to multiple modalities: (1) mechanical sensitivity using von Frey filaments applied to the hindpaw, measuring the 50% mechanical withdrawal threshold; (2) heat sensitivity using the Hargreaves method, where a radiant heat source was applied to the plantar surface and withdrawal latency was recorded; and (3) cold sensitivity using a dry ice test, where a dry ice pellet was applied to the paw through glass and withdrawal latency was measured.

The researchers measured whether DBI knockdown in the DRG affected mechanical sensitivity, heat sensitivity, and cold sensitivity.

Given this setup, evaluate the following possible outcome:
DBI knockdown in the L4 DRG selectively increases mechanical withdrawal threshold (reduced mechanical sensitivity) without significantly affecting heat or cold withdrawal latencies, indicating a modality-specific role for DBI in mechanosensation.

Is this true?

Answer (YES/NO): NO